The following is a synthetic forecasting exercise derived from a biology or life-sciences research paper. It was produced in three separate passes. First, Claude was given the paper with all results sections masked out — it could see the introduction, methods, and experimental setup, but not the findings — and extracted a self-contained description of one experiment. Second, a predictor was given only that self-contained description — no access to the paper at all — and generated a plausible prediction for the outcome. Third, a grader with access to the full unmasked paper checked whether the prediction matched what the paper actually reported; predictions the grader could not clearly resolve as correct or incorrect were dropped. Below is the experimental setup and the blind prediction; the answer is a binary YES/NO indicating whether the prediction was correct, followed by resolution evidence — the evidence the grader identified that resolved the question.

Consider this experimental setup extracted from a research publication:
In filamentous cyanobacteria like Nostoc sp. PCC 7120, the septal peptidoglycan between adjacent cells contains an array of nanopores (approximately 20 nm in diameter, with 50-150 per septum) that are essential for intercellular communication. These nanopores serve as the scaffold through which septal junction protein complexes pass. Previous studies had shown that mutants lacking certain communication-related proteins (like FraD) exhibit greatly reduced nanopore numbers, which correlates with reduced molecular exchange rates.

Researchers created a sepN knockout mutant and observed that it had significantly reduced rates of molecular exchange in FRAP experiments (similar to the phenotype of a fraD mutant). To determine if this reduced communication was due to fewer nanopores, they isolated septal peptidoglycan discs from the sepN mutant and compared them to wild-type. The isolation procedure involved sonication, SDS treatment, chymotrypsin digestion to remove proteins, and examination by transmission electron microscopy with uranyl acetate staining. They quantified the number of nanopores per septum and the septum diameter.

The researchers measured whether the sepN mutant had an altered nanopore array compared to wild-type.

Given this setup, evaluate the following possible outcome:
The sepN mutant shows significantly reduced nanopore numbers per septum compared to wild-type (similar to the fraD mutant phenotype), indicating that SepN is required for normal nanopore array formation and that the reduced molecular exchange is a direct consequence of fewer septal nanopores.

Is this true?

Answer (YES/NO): NO